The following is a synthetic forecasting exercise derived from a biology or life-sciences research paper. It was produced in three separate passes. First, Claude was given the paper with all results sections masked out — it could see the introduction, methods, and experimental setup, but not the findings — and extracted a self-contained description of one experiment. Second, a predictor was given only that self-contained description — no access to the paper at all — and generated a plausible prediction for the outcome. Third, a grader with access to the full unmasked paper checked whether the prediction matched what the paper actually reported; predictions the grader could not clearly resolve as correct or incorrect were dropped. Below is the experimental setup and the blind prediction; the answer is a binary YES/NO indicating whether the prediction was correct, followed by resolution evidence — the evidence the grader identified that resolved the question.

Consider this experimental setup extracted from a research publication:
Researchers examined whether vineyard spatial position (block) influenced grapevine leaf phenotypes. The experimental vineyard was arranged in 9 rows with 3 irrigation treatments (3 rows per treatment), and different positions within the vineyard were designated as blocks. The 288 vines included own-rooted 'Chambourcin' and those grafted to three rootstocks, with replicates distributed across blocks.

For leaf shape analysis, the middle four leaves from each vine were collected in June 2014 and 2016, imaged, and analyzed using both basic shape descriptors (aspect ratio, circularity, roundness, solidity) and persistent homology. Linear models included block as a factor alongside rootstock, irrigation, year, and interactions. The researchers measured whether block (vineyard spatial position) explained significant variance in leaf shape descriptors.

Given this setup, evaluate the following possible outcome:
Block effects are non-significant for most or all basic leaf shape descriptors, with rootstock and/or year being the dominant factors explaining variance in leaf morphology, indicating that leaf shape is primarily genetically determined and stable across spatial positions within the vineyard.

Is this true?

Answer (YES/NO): NO